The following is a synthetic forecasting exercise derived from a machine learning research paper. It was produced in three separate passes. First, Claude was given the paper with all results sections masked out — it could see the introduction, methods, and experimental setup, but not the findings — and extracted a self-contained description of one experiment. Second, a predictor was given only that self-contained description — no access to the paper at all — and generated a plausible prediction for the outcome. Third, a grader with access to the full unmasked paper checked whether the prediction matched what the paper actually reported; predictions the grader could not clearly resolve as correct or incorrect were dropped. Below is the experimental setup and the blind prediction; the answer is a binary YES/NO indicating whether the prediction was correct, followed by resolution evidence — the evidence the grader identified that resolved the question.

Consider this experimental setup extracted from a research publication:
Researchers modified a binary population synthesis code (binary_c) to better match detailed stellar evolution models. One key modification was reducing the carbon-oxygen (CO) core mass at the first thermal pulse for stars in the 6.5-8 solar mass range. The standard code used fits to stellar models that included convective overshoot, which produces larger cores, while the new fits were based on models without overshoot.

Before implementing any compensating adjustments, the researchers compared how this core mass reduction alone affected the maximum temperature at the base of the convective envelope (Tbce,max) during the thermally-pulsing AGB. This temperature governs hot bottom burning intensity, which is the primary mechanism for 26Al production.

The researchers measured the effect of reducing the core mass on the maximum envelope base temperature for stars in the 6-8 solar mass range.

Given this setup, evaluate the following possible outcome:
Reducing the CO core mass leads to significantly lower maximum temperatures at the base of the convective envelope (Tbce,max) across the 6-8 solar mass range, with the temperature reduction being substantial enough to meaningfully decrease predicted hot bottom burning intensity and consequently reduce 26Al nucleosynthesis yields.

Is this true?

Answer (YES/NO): YES